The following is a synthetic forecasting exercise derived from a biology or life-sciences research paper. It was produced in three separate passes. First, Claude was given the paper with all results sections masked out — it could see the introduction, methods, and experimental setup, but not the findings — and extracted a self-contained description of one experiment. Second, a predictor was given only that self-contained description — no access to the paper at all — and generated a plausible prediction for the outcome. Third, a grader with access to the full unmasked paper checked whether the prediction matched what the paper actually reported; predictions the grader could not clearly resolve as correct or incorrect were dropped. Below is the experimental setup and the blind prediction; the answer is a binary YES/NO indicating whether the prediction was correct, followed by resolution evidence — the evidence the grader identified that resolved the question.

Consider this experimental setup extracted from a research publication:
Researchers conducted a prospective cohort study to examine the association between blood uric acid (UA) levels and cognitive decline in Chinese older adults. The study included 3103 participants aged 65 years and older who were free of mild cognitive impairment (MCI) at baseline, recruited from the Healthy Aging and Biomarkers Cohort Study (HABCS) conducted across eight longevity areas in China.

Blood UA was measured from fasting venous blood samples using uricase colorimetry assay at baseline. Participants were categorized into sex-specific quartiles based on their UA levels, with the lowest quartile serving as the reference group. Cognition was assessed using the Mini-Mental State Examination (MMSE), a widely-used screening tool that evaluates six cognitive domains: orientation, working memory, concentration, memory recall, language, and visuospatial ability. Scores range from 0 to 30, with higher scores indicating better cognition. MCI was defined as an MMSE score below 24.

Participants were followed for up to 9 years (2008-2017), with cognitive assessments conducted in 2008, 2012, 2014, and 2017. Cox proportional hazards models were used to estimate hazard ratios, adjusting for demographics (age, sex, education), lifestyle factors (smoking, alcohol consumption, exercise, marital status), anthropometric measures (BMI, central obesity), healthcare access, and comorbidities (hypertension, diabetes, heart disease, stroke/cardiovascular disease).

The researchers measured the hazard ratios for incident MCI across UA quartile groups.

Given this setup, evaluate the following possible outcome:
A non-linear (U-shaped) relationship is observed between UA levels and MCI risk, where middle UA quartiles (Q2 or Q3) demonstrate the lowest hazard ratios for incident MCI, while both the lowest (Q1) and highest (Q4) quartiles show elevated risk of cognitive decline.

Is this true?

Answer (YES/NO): NO